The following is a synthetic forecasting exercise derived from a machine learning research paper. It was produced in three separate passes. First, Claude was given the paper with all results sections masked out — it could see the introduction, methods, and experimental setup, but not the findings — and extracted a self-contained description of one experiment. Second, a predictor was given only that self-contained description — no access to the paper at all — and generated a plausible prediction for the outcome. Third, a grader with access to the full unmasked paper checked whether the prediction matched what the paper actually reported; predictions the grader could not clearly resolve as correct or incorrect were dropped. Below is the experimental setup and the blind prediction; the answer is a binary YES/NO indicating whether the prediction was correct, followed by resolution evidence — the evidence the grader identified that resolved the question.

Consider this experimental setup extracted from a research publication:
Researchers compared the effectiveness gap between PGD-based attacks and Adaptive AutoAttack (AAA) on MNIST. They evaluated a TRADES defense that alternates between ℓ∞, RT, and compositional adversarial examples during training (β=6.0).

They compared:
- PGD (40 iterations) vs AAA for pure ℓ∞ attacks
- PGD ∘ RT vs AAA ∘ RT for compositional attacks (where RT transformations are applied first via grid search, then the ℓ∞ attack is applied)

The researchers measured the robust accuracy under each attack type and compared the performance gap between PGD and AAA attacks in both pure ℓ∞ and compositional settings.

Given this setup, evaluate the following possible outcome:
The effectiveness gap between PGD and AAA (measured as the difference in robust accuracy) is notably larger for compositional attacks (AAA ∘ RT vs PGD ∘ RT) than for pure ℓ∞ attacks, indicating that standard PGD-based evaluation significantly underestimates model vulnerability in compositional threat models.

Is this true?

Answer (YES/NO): YES